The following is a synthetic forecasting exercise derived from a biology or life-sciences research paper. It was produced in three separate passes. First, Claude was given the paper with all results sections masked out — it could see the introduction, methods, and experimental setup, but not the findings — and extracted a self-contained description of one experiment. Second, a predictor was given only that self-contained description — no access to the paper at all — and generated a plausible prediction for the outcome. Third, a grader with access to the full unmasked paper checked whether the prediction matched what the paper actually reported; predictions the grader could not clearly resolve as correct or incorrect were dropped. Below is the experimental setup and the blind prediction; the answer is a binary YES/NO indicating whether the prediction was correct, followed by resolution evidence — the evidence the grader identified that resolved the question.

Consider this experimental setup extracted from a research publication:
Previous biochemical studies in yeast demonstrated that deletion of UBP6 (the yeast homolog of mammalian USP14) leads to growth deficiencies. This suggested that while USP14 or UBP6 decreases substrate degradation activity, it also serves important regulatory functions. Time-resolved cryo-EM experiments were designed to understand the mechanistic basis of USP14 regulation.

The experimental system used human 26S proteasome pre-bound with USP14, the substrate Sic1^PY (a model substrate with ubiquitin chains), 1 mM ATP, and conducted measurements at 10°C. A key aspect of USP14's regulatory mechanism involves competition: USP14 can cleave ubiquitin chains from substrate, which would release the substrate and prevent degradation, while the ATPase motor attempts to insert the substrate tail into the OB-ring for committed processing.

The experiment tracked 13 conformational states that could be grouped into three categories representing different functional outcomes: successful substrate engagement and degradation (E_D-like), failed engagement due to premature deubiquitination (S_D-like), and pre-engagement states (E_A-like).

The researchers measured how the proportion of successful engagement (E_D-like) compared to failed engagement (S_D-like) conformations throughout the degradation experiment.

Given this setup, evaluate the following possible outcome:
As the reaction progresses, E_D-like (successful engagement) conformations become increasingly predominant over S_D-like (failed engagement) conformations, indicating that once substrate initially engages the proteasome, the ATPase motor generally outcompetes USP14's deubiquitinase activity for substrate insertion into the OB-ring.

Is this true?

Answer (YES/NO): NO